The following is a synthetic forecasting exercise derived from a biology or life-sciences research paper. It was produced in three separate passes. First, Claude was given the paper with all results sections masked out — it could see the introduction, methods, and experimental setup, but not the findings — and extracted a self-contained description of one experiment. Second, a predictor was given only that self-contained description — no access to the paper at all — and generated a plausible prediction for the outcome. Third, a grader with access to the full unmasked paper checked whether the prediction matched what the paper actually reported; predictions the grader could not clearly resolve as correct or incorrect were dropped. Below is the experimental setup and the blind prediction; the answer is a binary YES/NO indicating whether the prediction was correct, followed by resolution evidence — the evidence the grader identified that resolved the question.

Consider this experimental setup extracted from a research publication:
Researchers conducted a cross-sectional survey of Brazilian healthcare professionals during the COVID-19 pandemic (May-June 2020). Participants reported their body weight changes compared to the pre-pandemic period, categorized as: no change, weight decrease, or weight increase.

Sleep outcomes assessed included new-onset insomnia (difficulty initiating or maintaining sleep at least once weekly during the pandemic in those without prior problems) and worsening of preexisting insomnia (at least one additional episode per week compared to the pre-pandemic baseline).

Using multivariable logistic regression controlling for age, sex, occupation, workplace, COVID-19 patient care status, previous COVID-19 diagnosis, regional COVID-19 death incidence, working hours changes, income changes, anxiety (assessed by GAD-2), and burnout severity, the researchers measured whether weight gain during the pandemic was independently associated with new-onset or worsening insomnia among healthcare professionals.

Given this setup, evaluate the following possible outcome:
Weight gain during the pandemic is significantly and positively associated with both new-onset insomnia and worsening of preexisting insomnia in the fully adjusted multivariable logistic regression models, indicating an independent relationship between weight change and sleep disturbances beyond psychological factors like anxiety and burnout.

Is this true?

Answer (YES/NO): YES